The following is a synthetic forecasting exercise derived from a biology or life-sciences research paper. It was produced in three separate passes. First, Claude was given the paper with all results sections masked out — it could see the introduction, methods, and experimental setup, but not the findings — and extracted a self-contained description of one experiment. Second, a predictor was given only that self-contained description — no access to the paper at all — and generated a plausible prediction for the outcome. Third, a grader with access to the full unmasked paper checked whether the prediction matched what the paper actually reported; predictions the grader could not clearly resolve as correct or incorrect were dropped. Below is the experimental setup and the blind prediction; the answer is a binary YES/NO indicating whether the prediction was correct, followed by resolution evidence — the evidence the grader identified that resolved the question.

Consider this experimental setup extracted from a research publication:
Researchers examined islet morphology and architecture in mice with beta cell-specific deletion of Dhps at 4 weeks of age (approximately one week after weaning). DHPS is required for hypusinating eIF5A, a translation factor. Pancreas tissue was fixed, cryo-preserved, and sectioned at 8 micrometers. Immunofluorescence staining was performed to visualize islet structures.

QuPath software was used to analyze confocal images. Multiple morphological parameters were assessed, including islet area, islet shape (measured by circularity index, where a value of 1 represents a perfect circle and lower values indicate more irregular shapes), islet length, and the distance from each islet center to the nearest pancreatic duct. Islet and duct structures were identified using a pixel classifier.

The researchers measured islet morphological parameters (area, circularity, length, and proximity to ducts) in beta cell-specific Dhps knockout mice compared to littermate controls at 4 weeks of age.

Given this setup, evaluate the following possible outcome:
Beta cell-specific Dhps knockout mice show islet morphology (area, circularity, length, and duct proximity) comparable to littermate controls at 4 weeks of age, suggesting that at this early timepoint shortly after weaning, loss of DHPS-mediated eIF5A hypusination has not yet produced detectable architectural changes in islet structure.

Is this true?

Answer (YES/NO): YES